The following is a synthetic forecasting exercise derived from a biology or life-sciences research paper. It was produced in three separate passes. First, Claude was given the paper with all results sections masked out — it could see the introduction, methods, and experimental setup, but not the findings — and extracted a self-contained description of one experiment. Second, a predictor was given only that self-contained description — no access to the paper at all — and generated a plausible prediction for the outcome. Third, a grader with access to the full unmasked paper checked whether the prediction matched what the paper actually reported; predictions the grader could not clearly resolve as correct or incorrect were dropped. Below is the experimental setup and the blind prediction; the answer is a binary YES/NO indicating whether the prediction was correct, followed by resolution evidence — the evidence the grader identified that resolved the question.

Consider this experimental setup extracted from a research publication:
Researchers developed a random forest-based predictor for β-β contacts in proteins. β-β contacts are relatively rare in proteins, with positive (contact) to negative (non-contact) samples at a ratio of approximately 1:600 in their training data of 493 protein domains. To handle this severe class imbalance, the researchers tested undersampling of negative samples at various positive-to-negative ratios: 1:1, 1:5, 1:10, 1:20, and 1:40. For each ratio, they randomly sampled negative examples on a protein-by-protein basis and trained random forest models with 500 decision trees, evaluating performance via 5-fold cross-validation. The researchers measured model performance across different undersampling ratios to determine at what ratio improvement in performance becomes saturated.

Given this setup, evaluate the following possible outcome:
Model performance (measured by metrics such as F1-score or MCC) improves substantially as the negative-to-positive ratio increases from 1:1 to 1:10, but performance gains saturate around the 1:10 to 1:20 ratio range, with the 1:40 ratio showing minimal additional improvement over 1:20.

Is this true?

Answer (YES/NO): NO